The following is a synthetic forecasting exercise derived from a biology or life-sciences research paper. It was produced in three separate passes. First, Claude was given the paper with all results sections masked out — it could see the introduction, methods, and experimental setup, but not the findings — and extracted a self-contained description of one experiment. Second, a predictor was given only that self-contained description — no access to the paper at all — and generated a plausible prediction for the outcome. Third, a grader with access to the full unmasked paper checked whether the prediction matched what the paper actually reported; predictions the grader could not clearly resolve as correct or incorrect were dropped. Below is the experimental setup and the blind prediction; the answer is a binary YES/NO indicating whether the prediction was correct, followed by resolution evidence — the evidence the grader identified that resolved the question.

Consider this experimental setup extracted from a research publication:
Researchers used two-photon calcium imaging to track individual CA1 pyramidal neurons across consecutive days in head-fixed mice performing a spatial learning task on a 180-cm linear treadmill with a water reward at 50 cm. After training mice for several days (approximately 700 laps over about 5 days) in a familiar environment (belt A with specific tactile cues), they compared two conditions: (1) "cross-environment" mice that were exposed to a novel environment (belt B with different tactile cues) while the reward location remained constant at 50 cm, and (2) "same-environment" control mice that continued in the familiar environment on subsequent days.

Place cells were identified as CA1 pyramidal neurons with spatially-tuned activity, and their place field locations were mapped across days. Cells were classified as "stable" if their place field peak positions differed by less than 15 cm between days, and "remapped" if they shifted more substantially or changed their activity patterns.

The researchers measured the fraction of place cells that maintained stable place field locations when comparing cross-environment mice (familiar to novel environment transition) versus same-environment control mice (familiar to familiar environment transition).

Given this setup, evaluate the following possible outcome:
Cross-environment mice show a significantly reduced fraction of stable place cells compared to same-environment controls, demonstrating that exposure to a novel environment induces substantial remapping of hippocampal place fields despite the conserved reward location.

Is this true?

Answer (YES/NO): NO